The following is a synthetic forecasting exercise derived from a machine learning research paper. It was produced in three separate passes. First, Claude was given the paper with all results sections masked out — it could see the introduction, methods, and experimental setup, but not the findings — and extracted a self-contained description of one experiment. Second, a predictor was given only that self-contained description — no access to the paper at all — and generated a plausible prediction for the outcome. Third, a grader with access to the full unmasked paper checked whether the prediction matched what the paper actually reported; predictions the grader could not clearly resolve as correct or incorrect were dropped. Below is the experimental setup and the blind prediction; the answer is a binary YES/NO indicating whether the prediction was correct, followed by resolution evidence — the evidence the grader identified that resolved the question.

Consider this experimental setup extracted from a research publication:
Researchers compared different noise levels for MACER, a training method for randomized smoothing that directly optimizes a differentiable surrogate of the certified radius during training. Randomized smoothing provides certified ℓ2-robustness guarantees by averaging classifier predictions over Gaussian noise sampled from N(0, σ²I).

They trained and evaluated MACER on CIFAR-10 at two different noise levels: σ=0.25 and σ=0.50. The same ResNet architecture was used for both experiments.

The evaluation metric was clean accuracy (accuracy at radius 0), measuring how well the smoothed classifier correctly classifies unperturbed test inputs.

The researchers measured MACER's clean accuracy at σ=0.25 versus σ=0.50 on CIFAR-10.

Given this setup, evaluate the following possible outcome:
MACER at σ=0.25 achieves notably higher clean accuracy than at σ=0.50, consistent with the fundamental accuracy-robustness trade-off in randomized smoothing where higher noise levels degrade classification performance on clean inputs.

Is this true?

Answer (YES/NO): YES